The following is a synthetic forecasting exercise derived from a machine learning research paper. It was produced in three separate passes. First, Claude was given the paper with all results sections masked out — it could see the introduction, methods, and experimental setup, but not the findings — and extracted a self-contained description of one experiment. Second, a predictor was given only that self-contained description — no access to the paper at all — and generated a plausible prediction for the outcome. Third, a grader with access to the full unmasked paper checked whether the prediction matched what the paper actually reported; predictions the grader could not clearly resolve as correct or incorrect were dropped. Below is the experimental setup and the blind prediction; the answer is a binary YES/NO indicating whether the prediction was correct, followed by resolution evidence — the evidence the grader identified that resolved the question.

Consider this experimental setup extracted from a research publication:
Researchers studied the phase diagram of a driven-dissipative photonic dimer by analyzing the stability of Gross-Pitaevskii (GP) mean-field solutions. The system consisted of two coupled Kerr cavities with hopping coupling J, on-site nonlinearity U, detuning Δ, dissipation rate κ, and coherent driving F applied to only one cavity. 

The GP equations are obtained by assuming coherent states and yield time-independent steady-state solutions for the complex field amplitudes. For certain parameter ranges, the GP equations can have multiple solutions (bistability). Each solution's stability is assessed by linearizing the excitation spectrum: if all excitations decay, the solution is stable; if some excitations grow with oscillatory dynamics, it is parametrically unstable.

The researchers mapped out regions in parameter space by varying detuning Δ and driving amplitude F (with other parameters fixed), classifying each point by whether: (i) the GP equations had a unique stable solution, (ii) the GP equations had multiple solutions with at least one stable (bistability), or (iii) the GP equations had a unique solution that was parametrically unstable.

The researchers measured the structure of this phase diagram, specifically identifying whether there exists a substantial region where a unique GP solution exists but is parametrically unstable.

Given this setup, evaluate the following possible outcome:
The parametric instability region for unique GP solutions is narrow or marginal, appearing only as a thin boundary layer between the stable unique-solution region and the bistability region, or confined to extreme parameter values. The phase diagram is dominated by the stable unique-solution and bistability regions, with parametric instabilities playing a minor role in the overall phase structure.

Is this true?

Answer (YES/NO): NO